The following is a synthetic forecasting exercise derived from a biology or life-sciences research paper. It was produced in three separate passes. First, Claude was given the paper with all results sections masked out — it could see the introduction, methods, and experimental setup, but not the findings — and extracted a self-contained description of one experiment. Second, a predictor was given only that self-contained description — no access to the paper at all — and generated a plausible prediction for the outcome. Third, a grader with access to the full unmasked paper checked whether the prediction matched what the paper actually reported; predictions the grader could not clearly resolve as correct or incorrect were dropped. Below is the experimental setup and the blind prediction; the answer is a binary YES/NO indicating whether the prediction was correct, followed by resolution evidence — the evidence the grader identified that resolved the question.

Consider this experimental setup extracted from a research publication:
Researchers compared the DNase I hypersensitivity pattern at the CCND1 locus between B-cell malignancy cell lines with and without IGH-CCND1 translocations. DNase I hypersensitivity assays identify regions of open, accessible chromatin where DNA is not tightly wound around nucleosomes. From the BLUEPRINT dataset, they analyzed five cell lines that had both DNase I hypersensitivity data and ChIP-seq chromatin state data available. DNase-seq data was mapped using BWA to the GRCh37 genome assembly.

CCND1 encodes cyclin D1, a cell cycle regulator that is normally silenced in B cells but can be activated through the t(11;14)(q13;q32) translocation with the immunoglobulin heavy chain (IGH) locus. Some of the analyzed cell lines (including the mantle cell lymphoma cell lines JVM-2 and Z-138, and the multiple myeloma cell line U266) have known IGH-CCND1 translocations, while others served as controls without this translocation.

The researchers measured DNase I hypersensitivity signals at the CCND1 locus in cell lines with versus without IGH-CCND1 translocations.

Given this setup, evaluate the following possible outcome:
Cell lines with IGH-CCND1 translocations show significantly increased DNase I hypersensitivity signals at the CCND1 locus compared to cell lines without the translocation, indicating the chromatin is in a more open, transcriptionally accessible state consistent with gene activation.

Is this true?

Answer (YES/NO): YES